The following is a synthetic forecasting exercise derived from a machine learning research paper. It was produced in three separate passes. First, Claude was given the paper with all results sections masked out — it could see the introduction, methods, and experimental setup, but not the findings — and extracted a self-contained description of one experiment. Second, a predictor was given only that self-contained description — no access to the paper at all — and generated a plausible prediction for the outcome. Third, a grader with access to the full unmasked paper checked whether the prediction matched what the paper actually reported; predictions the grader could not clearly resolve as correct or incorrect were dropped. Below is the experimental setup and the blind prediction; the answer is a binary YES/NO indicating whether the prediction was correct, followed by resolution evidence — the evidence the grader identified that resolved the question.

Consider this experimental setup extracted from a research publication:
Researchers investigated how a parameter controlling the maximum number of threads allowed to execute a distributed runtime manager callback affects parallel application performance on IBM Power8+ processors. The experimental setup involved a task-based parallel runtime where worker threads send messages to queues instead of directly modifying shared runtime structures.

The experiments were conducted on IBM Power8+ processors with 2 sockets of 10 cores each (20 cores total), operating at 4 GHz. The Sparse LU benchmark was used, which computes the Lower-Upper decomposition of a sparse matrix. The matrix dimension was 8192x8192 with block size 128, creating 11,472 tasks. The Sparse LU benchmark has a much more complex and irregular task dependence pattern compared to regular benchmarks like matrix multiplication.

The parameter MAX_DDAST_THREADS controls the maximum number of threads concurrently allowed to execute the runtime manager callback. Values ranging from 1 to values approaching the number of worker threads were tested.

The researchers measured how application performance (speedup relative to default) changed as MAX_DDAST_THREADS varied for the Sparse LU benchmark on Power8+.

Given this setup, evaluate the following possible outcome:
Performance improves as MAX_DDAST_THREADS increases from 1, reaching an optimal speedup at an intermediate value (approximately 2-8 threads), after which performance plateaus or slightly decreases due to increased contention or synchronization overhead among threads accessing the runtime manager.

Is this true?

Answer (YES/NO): YES